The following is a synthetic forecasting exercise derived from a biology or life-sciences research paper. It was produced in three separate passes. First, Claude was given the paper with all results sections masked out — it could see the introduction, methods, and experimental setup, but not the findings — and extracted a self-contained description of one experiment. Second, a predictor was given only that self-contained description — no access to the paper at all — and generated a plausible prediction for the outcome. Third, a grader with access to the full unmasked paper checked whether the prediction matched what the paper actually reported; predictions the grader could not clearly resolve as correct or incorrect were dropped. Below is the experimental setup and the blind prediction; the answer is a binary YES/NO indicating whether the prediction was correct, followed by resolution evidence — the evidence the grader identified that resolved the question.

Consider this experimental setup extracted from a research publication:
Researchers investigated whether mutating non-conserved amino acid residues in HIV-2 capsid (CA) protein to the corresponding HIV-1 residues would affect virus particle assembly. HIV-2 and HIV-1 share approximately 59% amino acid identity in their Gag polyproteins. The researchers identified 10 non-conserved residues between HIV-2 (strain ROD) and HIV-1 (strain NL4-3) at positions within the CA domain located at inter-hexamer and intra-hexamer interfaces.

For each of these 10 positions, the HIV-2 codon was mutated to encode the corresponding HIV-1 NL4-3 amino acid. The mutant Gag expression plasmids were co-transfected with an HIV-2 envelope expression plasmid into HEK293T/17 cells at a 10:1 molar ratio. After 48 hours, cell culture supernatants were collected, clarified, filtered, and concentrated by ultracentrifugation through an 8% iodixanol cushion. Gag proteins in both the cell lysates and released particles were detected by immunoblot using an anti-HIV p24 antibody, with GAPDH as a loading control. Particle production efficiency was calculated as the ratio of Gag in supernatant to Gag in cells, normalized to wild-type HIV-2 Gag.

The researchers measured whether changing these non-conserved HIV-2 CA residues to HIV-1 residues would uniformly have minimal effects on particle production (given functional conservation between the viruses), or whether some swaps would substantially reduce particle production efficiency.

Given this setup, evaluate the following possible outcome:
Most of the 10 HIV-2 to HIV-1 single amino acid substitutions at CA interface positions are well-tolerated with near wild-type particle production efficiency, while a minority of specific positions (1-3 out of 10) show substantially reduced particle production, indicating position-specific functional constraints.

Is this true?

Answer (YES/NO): YES